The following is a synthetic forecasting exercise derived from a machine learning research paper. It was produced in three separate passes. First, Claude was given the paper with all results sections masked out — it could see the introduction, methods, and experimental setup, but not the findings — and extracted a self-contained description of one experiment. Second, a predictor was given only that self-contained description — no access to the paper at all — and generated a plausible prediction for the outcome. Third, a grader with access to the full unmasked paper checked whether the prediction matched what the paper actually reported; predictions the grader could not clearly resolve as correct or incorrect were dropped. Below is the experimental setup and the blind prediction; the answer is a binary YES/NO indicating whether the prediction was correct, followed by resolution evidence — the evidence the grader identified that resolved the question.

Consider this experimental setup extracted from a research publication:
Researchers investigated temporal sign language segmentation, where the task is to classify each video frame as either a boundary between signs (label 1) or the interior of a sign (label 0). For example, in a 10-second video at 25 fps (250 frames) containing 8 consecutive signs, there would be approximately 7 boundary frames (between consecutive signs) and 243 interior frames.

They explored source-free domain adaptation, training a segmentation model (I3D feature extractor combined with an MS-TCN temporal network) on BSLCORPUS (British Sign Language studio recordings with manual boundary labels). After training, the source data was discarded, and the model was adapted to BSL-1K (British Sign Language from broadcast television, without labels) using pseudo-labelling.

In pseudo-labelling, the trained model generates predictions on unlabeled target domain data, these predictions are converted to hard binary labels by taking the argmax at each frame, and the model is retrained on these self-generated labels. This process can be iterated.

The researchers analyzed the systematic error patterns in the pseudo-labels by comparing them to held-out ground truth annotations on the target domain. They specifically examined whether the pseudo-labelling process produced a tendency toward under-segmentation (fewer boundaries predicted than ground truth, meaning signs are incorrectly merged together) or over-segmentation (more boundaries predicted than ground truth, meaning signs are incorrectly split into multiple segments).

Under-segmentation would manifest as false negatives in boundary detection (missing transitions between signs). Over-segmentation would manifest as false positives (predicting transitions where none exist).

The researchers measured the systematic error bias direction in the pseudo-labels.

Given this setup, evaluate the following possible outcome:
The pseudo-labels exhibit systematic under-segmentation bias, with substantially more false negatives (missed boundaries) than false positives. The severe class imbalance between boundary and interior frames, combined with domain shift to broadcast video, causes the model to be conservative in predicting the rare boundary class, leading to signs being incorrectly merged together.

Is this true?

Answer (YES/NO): YES